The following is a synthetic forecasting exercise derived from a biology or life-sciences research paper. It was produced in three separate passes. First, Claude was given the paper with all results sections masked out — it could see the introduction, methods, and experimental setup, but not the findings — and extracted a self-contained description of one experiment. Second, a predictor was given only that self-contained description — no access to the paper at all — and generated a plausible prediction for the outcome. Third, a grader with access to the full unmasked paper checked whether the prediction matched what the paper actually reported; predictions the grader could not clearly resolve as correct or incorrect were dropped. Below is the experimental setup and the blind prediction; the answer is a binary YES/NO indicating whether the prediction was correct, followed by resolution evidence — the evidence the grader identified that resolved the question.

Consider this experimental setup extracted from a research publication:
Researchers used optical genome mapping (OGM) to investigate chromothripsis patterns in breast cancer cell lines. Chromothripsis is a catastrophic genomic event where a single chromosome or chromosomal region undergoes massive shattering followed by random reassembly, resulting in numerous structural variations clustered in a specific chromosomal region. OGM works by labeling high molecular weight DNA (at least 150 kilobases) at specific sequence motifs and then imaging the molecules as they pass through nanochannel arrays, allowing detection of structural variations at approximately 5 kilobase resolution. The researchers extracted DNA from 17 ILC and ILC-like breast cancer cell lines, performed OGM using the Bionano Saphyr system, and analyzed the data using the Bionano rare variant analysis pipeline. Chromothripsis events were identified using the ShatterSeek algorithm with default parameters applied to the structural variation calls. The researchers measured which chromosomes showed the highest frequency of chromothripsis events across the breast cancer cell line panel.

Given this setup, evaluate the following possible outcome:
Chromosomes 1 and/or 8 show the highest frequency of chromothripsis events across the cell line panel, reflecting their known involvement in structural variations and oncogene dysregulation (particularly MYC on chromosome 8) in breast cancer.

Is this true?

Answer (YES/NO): YES